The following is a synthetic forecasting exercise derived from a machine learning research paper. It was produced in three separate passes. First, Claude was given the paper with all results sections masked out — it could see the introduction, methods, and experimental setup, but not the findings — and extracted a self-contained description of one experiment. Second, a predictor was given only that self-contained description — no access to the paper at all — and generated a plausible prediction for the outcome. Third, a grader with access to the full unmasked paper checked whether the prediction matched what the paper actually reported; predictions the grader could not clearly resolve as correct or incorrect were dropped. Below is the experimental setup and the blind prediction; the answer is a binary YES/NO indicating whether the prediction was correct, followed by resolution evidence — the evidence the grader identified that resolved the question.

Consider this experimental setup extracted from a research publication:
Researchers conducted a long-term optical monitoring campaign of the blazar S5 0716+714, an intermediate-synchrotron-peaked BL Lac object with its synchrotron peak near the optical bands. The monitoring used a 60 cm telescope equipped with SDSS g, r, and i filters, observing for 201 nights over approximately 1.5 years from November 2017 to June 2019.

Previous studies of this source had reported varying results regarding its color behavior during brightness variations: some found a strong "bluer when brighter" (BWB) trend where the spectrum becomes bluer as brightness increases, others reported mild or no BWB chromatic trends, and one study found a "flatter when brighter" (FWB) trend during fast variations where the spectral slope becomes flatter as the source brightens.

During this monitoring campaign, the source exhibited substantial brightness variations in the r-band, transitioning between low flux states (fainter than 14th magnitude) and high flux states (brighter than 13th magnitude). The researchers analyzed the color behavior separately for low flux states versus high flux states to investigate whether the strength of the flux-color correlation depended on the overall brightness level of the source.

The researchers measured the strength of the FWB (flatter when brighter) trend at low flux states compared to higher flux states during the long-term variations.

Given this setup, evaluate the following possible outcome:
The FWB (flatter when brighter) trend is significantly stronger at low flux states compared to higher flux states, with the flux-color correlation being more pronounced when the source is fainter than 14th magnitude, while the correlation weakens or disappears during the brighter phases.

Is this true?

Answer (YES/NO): NO